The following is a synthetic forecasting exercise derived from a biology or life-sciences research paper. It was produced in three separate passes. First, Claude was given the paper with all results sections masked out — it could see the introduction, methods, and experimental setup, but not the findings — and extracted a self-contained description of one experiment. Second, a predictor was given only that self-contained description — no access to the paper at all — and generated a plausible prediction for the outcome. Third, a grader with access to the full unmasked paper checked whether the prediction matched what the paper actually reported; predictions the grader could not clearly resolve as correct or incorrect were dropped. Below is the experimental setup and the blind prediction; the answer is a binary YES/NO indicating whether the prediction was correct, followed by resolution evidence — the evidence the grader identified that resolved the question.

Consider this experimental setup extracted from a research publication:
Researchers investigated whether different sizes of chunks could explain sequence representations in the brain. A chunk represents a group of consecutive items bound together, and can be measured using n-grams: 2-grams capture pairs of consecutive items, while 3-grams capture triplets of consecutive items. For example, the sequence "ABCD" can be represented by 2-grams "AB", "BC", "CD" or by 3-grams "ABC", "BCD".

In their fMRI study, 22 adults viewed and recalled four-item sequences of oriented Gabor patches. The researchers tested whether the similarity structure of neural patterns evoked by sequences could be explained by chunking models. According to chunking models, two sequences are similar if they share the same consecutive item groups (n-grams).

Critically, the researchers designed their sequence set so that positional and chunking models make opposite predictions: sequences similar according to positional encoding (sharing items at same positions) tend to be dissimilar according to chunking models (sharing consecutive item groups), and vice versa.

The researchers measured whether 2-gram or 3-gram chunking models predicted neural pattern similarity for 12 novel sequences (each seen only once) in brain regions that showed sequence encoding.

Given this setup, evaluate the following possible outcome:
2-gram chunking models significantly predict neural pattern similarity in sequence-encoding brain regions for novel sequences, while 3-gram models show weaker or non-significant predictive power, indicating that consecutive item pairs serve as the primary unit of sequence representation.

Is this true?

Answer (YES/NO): NO